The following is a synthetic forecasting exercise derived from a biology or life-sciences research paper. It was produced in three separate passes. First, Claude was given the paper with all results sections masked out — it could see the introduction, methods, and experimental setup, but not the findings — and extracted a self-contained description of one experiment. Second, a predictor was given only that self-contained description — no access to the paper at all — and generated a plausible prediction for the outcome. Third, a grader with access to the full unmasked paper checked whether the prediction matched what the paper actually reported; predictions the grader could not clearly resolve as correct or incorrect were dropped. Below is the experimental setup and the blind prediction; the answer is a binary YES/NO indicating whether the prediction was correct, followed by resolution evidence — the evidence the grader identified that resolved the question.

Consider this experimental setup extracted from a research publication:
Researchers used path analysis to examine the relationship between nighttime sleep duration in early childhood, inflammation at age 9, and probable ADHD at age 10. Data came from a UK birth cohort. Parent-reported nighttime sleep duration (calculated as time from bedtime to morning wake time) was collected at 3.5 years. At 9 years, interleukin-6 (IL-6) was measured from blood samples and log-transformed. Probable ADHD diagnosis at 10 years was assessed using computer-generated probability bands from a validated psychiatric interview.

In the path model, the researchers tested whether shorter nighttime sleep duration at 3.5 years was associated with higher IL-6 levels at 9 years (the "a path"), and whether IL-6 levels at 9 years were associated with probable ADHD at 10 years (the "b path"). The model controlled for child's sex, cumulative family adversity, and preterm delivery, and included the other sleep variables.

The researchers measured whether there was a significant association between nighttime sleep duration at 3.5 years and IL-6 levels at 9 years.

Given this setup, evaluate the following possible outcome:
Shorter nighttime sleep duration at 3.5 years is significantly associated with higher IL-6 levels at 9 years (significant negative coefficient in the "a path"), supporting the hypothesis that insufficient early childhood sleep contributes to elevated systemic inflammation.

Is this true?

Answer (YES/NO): NO